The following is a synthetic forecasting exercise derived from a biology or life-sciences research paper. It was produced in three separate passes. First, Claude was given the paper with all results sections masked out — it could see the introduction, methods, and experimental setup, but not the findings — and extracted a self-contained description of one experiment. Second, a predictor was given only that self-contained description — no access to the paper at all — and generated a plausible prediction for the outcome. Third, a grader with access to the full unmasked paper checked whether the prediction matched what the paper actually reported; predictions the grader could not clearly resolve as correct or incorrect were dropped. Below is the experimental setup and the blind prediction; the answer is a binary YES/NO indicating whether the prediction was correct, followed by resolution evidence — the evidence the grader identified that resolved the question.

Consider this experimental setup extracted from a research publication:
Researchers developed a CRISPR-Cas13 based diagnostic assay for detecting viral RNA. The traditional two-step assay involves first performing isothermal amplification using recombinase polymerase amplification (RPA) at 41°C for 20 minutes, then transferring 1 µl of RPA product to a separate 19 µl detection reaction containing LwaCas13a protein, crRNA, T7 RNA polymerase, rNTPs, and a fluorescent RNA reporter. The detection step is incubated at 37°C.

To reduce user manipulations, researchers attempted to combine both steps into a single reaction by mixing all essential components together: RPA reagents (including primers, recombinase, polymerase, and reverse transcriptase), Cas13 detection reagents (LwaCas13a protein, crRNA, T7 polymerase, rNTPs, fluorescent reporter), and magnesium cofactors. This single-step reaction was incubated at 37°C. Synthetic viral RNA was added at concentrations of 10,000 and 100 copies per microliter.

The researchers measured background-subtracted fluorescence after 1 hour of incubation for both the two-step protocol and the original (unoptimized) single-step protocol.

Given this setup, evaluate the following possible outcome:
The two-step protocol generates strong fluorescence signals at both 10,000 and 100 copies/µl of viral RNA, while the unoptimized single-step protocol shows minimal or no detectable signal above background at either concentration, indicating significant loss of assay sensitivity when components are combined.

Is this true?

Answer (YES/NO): YES